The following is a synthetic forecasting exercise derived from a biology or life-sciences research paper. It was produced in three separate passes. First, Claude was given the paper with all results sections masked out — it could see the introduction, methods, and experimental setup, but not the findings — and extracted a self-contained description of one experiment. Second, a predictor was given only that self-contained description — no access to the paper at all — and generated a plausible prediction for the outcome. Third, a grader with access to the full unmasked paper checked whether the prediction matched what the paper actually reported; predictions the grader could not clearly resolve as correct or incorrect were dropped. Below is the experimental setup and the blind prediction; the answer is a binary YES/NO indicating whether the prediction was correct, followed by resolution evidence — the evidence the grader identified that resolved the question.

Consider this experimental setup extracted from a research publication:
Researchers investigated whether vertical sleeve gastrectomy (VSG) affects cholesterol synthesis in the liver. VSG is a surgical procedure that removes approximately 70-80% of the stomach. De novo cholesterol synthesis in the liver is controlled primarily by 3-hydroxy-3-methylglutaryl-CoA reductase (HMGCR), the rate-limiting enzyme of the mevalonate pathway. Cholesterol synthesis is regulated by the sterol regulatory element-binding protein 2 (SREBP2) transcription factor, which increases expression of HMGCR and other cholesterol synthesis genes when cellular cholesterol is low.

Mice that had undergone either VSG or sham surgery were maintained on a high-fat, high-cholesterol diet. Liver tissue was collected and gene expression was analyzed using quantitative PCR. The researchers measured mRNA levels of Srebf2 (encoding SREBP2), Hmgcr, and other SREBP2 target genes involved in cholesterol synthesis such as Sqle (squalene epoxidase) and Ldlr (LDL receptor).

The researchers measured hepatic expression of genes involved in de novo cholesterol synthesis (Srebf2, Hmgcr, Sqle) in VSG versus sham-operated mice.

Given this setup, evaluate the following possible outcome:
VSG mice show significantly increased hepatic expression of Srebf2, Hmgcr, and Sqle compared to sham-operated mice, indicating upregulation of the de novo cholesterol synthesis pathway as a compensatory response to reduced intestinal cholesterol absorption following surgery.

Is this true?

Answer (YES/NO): NO